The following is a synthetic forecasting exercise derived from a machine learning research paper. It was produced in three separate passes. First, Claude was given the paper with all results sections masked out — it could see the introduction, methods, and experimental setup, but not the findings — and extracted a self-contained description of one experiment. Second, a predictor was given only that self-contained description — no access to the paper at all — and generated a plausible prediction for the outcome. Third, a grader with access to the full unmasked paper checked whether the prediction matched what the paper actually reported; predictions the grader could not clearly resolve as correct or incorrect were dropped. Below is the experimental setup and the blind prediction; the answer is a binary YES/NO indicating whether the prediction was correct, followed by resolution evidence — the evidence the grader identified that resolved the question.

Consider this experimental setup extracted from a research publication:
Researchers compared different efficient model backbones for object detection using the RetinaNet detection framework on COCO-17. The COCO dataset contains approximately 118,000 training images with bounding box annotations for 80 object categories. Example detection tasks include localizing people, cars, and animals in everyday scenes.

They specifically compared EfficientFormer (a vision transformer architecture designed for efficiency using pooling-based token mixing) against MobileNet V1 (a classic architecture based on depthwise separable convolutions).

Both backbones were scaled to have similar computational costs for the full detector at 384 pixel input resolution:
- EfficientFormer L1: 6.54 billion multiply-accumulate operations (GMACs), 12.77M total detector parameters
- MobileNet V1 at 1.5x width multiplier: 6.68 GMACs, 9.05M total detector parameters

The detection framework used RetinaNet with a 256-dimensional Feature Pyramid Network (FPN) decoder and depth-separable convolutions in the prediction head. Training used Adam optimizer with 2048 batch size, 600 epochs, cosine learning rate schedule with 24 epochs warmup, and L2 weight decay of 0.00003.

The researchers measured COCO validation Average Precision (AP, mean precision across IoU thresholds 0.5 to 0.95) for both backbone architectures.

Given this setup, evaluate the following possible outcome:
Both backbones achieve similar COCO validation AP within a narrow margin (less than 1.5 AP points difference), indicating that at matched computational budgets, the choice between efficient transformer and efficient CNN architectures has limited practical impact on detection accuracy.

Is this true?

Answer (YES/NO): NO